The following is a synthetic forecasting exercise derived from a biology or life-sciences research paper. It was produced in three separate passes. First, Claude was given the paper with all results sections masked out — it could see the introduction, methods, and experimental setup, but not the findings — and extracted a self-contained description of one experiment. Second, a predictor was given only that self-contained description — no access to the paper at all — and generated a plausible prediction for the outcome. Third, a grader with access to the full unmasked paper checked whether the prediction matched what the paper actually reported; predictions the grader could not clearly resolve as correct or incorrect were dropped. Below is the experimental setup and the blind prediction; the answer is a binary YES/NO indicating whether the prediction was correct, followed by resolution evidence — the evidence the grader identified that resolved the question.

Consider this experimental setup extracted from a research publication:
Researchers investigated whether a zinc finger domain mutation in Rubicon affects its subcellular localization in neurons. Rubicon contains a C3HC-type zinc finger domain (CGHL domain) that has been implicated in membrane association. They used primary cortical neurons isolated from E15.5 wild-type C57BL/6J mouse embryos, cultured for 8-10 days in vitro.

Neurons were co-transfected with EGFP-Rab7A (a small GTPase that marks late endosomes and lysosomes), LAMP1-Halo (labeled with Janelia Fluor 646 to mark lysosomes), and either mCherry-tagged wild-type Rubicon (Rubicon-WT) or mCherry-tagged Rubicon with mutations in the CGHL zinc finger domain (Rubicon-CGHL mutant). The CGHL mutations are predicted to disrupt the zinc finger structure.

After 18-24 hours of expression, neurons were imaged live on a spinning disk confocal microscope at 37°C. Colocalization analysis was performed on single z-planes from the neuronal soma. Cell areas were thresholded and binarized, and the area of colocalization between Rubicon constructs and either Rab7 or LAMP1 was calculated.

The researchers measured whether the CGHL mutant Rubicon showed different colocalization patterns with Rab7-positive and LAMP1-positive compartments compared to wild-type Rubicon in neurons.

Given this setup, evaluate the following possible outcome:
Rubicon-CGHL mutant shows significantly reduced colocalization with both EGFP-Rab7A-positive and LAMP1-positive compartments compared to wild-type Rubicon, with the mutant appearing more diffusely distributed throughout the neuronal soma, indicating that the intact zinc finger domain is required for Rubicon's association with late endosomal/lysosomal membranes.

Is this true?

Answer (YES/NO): YES